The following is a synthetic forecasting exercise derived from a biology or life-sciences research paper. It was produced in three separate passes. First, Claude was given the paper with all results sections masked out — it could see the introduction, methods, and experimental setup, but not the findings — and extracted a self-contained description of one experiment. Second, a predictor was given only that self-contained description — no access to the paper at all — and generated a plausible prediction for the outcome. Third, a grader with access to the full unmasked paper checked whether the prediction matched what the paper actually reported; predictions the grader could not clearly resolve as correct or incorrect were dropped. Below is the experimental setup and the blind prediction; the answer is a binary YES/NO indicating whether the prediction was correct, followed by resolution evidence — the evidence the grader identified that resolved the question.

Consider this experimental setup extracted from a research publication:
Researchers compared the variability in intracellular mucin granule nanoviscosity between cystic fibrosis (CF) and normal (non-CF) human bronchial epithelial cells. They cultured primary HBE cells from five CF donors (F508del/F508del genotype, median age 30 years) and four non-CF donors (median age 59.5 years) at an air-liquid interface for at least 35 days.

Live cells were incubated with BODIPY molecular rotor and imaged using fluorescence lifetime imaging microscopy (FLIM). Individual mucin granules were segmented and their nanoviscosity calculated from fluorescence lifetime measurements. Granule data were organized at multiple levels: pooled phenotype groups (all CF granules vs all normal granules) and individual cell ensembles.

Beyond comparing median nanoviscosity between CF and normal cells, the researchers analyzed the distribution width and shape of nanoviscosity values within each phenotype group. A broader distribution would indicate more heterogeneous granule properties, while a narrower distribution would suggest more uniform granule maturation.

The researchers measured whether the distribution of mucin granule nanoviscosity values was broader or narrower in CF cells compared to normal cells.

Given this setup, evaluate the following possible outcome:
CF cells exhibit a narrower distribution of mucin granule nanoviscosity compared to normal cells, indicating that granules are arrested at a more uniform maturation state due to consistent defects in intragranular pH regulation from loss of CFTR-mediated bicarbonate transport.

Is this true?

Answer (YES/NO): NO